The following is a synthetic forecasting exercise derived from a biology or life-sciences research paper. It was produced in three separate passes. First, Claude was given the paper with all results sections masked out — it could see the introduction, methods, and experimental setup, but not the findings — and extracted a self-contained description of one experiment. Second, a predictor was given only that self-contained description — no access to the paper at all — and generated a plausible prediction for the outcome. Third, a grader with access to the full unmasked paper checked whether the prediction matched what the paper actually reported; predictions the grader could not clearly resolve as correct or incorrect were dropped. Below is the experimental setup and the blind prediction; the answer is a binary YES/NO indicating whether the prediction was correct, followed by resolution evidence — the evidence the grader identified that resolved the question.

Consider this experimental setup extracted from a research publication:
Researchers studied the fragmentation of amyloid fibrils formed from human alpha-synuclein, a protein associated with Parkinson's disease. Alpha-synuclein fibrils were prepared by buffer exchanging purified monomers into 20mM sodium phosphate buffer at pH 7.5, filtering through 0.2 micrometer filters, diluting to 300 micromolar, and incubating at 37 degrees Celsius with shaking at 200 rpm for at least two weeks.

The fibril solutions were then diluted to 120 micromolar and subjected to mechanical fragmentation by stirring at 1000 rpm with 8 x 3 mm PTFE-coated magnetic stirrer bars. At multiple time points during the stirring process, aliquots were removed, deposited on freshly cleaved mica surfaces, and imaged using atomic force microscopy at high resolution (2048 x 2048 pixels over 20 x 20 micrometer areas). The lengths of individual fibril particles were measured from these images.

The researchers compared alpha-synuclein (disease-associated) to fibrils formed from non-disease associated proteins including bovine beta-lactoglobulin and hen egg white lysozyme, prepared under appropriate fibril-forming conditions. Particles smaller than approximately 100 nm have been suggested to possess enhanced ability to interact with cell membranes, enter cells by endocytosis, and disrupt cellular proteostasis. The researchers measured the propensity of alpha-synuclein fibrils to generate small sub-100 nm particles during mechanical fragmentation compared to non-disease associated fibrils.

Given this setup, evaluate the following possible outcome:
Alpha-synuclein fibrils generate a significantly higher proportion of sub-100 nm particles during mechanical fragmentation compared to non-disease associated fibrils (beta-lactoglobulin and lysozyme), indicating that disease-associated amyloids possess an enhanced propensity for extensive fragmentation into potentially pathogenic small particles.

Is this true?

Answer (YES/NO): NO